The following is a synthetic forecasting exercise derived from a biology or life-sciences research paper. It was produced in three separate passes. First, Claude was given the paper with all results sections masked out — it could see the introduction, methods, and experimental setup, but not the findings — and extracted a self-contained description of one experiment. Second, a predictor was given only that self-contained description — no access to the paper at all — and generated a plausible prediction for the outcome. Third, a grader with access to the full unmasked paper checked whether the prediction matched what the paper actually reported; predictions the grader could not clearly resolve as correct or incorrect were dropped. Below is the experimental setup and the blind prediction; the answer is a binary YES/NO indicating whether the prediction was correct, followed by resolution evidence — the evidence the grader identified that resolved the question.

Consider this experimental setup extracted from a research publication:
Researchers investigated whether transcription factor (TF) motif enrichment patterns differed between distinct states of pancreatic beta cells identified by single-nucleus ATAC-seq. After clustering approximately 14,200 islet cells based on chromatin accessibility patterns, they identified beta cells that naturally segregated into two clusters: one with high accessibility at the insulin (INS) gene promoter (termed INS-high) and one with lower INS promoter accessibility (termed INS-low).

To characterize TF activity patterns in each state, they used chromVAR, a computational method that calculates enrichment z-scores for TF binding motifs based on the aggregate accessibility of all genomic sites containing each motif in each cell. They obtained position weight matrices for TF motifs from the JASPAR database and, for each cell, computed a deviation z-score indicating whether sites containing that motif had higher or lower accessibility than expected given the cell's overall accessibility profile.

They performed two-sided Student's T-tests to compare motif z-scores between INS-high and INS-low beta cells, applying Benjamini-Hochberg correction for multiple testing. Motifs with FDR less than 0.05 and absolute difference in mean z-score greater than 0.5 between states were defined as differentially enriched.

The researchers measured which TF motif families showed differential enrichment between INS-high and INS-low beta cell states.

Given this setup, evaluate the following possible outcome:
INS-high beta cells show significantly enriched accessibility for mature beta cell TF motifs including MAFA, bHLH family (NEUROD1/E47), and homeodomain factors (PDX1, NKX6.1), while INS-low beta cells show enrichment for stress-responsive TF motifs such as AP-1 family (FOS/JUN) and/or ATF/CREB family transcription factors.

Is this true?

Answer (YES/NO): NO